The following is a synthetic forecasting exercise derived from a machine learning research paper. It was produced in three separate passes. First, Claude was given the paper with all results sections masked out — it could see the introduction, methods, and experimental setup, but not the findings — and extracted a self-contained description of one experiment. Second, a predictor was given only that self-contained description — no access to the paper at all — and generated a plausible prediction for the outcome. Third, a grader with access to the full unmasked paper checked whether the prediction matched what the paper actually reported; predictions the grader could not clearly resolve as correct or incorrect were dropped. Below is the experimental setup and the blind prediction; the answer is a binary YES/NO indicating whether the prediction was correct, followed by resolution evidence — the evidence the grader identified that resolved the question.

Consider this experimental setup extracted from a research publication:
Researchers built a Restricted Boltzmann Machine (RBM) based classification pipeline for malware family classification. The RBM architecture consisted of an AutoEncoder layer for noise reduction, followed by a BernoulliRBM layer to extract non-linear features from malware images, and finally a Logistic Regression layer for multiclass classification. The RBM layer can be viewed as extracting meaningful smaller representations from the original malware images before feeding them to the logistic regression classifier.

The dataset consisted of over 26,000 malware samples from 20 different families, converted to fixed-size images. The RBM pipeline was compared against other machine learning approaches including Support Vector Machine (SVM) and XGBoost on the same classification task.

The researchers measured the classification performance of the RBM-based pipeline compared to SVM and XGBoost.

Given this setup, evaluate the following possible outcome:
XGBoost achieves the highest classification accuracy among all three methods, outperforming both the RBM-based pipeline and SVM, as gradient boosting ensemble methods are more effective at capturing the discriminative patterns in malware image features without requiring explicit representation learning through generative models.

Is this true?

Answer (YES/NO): YES